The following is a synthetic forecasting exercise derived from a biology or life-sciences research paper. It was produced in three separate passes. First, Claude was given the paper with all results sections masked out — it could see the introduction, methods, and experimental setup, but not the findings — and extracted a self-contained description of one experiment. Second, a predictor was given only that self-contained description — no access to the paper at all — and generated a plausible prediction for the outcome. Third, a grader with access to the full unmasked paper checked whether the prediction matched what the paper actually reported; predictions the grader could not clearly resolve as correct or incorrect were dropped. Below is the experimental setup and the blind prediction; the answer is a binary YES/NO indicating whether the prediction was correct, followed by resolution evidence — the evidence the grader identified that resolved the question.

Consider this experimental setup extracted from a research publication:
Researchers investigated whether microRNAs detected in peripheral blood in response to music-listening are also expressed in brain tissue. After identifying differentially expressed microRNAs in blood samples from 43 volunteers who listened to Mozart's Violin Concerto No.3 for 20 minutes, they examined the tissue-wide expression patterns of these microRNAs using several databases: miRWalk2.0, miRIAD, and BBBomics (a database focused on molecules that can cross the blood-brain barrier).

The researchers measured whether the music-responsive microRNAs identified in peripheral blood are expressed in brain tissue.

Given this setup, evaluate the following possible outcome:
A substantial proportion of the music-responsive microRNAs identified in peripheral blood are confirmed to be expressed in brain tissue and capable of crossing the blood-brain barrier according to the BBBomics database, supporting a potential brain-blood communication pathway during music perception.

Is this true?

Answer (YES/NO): YES